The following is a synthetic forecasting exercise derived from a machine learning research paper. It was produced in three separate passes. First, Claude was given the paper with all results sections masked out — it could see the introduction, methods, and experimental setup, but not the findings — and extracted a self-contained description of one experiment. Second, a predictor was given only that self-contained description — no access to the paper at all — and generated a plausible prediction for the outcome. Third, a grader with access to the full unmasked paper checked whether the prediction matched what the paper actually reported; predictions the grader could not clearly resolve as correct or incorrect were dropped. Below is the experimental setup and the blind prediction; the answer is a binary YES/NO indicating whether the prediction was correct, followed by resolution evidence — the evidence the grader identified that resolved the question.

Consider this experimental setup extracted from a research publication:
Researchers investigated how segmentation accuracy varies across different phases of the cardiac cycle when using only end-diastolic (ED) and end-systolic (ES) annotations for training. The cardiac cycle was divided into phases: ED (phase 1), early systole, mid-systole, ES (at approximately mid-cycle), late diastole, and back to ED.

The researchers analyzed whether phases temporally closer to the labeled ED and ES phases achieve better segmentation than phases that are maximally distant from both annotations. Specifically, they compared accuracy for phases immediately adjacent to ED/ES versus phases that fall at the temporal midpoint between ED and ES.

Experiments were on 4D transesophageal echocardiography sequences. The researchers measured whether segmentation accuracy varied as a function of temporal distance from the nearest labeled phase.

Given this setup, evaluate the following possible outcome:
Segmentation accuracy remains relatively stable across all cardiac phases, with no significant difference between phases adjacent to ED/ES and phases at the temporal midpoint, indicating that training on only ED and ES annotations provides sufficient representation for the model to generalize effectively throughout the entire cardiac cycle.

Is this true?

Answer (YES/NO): NO